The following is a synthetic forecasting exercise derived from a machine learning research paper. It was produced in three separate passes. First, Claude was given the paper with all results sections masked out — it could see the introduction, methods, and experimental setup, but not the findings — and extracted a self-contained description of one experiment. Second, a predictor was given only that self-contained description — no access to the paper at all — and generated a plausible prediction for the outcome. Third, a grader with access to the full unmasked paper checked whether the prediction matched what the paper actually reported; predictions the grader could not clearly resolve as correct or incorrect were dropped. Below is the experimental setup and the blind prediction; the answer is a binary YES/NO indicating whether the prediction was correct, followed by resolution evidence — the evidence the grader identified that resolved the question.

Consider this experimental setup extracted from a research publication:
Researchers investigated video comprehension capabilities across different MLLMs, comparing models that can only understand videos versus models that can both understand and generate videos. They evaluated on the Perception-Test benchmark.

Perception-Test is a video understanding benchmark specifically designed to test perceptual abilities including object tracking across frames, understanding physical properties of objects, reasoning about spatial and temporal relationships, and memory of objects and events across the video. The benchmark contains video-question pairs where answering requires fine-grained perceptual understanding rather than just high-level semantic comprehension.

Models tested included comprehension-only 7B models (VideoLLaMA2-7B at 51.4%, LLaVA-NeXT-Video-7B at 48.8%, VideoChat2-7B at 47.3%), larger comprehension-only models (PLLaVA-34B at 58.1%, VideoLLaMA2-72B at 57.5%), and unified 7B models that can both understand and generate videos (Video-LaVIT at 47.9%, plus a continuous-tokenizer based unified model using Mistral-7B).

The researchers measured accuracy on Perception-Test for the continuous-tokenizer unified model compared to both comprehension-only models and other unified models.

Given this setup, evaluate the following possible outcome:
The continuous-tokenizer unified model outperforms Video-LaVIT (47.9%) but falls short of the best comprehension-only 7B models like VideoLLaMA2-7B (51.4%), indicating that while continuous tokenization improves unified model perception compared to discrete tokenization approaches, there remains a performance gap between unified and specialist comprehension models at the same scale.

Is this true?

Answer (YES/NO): NO